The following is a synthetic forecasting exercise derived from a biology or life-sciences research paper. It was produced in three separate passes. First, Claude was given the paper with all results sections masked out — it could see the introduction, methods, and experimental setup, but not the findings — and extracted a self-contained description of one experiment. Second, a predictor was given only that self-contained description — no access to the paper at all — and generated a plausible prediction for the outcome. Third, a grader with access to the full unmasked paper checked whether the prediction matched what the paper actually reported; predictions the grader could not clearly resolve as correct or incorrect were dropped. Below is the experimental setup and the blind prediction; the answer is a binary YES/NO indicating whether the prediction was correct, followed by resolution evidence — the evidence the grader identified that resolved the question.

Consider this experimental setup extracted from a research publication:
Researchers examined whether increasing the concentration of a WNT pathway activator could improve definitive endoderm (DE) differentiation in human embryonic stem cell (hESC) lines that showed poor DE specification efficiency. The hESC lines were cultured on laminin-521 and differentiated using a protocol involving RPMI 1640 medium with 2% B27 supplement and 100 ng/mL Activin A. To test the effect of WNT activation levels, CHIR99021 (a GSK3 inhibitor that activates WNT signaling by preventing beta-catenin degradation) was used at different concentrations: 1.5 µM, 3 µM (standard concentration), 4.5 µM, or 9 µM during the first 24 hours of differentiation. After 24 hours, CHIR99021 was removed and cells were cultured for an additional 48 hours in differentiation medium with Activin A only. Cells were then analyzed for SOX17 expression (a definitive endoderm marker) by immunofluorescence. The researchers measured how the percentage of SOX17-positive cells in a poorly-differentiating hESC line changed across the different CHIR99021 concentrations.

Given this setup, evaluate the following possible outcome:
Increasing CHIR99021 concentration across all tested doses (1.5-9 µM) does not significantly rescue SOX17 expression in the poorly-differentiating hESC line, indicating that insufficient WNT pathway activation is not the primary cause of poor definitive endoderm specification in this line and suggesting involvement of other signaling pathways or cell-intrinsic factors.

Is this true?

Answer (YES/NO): NO